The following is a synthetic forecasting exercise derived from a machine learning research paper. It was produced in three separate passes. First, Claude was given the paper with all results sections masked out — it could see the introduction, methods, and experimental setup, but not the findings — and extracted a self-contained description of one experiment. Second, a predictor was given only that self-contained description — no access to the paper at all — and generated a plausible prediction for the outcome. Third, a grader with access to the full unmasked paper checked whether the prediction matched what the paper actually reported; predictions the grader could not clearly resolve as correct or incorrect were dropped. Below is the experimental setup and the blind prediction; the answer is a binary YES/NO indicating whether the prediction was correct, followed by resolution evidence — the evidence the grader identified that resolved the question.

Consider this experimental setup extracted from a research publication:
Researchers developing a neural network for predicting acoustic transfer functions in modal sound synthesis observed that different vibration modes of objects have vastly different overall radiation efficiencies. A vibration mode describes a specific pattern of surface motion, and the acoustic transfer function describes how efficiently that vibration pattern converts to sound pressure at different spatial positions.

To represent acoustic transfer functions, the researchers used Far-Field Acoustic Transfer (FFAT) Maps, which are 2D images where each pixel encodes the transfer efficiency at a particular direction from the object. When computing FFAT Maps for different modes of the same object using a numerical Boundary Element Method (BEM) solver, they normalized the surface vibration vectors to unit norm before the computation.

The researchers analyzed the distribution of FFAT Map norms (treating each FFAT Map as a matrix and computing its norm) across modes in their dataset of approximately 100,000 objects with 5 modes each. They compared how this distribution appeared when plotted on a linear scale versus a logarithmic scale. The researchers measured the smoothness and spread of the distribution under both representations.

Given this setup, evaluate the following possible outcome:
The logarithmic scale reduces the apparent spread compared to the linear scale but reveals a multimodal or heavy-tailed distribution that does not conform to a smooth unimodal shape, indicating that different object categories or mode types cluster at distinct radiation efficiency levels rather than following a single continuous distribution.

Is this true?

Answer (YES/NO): NO